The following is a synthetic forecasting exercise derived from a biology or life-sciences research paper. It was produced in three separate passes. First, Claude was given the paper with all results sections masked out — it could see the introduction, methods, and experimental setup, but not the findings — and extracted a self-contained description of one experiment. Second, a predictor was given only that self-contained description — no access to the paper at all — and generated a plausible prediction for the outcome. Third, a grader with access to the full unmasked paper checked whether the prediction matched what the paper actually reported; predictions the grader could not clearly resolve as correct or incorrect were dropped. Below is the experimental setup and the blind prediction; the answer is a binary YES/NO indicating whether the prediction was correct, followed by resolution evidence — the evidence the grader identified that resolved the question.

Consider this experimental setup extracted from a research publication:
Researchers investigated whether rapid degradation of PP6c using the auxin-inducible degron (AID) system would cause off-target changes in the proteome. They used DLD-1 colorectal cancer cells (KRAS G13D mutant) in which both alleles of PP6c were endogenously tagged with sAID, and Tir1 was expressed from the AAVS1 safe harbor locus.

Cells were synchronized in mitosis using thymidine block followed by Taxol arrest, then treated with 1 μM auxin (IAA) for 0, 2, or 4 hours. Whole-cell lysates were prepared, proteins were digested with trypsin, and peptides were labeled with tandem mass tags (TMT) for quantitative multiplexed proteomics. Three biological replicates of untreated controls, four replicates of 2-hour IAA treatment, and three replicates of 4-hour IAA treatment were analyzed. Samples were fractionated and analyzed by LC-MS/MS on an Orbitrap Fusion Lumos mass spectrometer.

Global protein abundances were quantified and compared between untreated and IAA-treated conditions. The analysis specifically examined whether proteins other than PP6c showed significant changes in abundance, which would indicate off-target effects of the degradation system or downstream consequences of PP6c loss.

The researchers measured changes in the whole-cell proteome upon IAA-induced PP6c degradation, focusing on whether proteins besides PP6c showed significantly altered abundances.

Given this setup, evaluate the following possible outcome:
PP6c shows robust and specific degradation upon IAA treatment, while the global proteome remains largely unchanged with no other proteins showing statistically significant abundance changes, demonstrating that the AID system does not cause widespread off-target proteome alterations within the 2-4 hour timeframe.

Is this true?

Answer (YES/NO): YES